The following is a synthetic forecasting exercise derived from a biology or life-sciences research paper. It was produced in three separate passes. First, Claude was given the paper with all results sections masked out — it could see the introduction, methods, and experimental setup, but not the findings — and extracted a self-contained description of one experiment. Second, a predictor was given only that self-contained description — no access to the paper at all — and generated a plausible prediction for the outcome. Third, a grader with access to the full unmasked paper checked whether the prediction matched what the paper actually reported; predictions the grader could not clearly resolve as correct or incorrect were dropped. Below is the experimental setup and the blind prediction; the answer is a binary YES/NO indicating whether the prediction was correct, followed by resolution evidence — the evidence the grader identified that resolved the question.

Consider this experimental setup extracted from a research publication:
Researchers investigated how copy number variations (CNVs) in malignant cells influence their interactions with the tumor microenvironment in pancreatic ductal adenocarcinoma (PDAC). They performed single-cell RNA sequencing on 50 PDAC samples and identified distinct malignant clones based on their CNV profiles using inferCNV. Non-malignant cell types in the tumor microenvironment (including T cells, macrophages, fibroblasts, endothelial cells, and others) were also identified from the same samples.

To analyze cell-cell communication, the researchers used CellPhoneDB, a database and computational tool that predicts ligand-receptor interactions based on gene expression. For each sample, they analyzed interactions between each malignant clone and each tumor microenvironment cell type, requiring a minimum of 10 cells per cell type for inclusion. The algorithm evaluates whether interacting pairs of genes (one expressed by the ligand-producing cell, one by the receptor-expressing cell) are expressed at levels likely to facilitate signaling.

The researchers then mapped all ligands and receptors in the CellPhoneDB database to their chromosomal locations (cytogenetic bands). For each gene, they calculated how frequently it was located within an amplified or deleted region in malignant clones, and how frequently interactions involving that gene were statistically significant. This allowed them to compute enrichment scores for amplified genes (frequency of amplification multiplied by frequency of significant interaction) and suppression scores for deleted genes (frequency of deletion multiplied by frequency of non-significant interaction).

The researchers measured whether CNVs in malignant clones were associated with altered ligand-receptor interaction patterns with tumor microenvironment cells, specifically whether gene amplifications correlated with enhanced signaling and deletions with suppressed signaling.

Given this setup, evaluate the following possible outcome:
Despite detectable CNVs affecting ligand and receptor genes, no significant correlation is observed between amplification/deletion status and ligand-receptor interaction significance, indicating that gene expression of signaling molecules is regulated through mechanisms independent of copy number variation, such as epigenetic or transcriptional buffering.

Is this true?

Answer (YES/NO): NO